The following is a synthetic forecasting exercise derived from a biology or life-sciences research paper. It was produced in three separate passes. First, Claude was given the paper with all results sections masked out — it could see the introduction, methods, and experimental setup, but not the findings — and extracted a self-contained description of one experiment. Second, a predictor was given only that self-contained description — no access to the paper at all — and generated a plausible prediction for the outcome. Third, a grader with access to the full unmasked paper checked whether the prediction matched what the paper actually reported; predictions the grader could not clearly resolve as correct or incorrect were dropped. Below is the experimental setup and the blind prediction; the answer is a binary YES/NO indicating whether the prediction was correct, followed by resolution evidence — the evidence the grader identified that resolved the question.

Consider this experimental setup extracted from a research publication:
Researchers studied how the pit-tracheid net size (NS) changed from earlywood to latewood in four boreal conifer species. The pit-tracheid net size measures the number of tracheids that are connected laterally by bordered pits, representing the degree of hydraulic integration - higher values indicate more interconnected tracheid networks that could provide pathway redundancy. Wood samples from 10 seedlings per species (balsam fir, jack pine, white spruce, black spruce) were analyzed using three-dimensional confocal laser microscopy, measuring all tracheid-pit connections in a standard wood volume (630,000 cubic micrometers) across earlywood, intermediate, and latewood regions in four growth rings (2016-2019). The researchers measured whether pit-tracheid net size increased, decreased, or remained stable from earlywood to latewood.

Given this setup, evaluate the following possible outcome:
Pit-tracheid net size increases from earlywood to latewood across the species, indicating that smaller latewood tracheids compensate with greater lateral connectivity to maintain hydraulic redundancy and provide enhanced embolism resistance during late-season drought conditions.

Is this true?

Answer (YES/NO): NO